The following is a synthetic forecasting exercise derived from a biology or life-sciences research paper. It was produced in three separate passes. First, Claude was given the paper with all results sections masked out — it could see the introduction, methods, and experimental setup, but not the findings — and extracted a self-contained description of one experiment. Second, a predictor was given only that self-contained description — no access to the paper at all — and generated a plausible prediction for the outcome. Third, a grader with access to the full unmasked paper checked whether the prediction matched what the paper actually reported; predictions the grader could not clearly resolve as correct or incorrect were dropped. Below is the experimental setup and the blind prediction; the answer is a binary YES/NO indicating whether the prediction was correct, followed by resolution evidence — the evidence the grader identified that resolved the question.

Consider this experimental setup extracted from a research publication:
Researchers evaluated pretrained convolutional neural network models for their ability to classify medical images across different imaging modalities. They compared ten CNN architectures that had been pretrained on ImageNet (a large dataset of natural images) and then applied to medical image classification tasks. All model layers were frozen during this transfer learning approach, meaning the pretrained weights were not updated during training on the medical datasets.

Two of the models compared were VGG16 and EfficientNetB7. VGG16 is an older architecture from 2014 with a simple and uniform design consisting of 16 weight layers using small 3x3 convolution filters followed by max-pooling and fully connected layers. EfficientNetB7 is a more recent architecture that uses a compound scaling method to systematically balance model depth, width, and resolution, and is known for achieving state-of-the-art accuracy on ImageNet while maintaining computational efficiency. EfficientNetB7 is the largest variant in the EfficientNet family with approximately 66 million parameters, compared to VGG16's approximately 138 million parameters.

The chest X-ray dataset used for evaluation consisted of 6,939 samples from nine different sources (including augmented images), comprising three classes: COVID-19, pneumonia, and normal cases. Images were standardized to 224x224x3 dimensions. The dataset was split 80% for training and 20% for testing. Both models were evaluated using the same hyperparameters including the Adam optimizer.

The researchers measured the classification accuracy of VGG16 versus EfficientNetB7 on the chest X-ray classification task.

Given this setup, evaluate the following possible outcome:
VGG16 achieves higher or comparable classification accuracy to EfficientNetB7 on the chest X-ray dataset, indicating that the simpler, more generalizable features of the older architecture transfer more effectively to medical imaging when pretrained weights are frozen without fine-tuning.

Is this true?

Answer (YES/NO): YES